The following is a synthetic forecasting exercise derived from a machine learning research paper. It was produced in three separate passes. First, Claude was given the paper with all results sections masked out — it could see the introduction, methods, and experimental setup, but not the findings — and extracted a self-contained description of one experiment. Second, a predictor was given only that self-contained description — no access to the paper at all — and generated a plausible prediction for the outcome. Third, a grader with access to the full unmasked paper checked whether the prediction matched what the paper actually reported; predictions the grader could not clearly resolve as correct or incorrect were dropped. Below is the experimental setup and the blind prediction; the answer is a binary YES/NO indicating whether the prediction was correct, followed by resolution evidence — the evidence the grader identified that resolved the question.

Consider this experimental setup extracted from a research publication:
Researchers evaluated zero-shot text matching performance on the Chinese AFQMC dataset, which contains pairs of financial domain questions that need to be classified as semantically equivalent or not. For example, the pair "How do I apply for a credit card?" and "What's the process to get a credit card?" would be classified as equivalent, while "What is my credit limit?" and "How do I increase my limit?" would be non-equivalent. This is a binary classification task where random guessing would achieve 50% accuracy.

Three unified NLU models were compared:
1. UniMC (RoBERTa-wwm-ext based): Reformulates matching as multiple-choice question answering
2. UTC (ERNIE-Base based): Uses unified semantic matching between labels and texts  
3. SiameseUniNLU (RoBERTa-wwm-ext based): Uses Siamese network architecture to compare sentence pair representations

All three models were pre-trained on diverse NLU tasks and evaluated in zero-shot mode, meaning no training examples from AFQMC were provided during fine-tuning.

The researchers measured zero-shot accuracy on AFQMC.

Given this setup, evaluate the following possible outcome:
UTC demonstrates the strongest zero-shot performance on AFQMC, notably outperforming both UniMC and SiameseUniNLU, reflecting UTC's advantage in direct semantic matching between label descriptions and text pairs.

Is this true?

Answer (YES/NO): NO